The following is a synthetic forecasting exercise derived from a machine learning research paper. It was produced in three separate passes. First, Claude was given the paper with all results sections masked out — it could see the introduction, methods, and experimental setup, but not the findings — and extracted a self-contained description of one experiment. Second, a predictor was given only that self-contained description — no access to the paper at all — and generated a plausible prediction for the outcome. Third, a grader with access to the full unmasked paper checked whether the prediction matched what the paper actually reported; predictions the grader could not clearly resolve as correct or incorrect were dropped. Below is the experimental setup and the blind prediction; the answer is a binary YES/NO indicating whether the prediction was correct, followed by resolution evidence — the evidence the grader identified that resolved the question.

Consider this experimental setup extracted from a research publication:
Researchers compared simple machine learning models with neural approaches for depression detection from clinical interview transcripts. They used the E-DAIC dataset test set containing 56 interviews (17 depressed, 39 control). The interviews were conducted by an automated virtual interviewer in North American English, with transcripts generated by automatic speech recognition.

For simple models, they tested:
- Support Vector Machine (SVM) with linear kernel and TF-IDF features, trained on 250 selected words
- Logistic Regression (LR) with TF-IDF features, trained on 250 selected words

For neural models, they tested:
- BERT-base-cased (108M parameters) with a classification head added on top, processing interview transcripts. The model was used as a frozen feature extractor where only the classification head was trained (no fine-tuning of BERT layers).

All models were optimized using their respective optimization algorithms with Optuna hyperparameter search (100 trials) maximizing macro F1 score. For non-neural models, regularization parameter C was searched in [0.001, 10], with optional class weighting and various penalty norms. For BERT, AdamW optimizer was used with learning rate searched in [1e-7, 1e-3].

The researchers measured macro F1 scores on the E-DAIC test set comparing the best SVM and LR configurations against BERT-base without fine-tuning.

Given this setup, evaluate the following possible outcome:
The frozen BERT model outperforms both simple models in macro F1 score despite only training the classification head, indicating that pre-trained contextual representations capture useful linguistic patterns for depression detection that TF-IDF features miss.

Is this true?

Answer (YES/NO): NO